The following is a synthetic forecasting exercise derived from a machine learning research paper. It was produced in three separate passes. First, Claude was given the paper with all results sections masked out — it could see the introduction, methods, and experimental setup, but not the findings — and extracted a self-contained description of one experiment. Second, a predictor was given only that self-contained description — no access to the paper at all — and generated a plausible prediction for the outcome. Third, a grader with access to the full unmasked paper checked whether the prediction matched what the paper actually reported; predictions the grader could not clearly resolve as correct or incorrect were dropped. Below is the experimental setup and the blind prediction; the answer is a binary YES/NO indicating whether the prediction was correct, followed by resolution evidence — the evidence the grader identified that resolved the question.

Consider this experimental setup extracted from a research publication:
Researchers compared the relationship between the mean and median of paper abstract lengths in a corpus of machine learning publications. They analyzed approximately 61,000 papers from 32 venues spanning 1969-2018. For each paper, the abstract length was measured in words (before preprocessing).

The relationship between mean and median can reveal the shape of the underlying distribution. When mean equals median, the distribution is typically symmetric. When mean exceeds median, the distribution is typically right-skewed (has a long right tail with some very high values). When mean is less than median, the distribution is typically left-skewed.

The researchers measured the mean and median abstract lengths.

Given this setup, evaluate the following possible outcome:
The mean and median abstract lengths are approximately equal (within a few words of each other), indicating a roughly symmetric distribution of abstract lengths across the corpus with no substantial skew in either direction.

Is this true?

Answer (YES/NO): NO